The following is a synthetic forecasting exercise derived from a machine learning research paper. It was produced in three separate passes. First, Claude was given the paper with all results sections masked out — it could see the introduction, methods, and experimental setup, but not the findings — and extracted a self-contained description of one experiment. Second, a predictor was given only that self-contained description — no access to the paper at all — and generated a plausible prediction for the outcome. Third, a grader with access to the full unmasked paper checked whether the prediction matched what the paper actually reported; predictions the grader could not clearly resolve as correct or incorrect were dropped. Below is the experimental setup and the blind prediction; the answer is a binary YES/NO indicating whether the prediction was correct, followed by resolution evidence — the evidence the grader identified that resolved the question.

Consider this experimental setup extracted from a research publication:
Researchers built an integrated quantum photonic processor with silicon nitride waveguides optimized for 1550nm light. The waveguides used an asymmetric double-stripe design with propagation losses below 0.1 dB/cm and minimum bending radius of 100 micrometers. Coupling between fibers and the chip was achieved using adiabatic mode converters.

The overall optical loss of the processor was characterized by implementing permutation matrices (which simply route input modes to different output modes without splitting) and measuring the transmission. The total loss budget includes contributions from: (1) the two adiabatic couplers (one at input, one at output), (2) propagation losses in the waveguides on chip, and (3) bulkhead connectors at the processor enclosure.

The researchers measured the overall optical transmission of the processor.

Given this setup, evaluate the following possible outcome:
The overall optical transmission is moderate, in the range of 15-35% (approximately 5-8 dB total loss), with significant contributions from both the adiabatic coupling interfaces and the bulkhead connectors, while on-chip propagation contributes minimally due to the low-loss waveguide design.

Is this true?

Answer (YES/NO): NO